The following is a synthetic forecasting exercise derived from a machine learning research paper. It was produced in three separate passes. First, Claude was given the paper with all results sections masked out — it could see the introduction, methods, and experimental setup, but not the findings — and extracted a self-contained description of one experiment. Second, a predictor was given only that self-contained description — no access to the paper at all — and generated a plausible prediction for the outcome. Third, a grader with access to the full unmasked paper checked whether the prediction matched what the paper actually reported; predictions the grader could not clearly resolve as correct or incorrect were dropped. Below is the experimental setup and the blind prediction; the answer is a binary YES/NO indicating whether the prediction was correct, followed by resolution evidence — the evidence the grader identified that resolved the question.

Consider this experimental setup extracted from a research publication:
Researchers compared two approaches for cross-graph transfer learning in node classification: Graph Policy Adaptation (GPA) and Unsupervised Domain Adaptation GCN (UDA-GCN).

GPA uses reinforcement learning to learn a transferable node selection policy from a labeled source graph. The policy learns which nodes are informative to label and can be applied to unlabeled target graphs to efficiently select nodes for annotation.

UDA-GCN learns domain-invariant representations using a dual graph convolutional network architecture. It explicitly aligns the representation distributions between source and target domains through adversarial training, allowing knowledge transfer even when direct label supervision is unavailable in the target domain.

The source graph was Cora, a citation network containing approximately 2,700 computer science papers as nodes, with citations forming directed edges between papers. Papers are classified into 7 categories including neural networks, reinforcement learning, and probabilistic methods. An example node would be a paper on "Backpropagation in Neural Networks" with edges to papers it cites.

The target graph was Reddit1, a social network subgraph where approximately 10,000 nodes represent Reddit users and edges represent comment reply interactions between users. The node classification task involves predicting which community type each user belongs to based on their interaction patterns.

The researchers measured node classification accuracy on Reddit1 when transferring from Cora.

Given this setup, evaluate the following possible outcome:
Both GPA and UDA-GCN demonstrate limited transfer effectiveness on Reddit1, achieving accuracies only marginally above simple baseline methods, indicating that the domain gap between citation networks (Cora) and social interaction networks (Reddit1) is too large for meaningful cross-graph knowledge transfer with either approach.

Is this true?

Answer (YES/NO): NO